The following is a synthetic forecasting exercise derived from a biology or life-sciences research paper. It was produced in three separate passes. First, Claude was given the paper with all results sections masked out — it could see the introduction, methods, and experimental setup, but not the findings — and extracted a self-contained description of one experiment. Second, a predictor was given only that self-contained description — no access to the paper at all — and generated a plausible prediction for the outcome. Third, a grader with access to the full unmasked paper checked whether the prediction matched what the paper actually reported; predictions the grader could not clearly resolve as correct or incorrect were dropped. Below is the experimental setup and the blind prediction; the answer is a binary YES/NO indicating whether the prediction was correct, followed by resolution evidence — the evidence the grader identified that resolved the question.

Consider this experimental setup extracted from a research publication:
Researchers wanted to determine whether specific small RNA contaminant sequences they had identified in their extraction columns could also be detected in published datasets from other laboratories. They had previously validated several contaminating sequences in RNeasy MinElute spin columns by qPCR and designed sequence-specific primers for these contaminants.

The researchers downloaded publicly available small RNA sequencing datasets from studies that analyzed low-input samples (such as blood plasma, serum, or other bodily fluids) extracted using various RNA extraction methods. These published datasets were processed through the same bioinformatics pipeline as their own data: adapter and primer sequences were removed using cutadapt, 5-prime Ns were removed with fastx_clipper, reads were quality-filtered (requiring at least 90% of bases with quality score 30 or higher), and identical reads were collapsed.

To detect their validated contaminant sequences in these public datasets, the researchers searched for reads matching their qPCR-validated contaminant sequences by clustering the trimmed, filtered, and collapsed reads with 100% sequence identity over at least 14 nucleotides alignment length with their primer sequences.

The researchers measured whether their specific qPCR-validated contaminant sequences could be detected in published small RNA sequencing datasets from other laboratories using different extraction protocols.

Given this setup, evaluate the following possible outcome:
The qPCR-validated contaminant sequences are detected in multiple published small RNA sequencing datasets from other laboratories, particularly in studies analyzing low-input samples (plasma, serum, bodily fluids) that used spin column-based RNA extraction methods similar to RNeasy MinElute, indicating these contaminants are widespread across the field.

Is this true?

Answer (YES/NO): YES